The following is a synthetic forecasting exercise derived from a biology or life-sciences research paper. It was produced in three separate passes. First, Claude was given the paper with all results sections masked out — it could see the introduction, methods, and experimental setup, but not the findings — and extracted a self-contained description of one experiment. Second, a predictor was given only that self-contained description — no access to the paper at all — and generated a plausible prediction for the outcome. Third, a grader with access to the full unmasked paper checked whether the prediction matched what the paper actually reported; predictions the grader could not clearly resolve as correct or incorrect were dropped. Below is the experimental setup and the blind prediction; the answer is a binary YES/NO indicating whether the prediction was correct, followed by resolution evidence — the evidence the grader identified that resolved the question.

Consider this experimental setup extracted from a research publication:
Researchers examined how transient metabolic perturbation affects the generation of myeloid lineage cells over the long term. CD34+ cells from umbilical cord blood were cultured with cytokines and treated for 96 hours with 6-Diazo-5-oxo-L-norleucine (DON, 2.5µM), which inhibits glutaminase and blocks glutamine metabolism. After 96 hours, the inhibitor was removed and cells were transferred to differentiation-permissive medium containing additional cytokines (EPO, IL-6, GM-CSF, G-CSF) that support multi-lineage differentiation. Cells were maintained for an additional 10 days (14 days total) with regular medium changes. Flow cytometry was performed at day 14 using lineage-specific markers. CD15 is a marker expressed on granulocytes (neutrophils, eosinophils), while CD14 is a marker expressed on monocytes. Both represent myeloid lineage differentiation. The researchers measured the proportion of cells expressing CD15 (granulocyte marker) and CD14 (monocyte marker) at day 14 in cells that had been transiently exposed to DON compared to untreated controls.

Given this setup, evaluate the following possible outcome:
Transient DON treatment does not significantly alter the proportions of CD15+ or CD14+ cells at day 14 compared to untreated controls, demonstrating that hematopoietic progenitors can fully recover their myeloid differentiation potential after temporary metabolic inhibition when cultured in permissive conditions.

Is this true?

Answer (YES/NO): YES